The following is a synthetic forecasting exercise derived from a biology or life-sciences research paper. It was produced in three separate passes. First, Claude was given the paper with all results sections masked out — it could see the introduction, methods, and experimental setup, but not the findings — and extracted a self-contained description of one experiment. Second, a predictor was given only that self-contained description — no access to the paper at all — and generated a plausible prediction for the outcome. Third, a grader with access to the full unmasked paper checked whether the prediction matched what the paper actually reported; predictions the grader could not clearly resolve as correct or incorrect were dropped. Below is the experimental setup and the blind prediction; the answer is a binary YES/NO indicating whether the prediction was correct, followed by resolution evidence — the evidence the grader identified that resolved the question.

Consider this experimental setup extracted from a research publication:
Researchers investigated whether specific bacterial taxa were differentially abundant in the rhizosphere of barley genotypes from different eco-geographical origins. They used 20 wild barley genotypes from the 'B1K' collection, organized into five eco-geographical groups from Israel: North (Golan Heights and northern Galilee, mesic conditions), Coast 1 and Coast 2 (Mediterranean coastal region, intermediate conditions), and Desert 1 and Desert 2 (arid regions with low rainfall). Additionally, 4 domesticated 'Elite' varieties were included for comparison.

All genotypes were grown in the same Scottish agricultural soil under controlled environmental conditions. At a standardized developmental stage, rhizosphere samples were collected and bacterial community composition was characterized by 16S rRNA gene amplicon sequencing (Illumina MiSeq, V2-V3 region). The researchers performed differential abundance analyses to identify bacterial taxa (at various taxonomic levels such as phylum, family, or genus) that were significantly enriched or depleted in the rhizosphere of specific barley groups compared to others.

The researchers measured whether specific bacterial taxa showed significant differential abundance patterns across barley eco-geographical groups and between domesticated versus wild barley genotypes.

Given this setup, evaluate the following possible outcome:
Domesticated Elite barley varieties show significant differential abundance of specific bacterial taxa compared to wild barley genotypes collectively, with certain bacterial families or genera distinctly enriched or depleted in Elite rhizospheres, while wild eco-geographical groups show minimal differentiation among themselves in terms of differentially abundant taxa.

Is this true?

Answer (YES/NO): NO